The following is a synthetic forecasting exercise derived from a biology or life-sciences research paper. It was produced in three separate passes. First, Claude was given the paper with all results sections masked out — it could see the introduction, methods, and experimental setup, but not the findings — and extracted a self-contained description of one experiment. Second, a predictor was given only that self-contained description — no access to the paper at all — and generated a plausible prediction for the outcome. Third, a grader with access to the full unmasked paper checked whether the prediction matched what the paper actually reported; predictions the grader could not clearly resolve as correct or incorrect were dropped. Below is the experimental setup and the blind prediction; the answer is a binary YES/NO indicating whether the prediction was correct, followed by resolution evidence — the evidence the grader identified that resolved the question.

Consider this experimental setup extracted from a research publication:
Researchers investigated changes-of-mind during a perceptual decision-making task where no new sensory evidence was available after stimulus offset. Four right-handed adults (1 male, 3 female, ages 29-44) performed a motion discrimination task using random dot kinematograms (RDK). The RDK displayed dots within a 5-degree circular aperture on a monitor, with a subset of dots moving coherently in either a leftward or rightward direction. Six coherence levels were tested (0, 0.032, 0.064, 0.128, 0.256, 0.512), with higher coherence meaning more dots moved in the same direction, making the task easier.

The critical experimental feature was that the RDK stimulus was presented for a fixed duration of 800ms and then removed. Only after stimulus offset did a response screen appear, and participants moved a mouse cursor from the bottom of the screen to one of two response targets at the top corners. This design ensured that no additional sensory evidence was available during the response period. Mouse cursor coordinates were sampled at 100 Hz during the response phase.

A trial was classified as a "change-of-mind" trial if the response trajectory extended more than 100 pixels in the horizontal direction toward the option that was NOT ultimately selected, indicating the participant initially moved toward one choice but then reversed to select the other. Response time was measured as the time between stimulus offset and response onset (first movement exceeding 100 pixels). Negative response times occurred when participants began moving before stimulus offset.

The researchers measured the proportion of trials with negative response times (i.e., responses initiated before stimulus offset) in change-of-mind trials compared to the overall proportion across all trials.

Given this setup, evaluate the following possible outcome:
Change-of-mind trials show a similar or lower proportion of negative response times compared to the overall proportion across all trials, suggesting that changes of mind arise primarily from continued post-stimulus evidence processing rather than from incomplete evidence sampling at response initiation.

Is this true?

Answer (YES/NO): NO